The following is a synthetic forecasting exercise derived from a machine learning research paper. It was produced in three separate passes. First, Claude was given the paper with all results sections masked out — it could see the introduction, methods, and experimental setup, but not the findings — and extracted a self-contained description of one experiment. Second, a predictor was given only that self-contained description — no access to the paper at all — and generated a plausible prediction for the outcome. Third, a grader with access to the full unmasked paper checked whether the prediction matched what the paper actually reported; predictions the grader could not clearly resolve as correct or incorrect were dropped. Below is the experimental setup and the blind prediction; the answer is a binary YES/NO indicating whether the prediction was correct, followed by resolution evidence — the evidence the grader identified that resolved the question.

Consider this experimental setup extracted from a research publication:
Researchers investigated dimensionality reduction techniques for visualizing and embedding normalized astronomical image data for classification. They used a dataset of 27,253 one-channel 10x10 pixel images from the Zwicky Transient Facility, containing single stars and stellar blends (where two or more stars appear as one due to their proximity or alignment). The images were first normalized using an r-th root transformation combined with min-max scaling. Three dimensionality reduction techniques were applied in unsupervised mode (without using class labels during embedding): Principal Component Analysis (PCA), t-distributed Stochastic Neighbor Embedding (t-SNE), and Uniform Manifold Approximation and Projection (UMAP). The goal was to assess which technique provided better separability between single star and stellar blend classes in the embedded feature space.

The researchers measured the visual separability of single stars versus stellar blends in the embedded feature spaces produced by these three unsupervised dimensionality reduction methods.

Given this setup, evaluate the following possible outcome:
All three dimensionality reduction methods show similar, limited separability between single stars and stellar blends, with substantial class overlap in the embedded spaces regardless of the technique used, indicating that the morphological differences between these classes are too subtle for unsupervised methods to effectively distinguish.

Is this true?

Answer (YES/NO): YES